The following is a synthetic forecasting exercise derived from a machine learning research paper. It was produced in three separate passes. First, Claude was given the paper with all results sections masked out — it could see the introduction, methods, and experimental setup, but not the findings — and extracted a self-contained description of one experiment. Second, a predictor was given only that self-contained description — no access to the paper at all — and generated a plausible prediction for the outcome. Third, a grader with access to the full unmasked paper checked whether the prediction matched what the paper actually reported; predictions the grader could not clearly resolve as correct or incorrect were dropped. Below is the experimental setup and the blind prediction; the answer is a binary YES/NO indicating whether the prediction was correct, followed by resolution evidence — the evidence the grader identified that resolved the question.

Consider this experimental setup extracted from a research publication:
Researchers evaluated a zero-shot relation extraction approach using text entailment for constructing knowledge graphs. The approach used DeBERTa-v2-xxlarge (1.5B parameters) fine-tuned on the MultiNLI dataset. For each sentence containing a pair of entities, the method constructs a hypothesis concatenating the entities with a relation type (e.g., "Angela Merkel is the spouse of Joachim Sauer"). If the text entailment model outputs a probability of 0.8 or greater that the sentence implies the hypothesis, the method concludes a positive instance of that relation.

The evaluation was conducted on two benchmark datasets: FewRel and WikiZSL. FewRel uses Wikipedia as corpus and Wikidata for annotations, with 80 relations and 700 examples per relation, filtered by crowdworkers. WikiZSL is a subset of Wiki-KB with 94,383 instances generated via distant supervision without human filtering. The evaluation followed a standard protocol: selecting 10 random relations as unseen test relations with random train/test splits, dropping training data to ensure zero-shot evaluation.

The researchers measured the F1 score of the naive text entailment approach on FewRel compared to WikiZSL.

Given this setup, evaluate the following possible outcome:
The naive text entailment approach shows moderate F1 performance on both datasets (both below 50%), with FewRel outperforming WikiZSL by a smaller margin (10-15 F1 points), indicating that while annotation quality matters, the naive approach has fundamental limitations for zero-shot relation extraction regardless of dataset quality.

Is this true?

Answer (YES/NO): NO